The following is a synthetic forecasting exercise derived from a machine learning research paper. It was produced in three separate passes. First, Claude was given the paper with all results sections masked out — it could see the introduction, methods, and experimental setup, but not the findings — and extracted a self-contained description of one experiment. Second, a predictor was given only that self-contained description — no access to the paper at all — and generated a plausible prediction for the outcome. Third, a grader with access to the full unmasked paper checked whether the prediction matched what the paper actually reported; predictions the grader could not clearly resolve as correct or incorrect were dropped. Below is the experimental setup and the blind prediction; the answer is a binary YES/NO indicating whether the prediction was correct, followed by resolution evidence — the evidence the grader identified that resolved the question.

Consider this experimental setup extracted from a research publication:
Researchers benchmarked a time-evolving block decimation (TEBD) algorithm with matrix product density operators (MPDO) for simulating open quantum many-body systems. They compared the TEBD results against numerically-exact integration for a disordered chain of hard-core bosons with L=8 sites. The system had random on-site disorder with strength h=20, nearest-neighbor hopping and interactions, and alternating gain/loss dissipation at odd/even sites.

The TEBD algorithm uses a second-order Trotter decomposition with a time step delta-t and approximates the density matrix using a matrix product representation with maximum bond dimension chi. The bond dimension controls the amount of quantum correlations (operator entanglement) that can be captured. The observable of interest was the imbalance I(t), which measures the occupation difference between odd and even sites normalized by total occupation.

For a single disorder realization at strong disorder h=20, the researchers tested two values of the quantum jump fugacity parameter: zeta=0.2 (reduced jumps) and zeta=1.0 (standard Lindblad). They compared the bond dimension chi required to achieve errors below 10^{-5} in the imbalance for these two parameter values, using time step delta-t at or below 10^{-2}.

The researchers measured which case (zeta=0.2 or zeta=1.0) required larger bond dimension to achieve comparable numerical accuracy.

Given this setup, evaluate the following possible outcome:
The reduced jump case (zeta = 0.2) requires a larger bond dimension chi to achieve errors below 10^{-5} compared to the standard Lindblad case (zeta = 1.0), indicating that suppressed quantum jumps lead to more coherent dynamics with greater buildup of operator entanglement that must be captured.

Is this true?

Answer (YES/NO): NO